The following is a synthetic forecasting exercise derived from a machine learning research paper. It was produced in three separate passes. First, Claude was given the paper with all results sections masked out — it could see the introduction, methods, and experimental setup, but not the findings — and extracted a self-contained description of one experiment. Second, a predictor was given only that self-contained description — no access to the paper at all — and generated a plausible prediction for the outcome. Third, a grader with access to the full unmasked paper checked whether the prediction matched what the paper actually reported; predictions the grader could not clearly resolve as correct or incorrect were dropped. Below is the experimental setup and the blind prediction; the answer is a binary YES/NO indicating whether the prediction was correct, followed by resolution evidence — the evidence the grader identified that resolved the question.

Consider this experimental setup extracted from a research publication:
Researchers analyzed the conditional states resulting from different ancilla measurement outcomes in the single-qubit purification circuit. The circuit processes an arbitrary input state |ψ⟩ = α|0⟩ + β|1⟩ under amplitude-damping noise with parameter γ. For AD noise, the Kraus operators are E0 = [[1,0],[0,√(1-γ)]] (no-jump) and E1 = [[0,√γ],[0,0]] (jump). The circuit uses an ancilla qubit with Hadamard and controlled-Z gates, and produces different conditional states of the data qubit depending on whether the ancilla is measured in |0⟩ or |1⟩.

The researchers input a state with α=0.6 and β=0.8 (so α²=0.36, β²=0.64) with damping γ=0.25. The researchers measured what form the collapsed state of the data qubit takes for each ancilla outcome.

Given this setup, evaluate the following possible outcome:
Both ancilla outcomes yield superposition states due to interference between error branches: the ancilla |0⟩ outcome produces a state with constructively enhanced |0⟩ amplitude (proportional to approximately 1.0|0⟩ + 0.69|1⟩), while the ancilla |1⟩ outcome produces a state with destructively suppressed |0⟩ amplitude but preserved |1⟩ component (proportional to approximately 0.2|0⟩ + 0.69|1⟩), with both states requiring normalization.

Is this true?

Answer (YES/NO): NO